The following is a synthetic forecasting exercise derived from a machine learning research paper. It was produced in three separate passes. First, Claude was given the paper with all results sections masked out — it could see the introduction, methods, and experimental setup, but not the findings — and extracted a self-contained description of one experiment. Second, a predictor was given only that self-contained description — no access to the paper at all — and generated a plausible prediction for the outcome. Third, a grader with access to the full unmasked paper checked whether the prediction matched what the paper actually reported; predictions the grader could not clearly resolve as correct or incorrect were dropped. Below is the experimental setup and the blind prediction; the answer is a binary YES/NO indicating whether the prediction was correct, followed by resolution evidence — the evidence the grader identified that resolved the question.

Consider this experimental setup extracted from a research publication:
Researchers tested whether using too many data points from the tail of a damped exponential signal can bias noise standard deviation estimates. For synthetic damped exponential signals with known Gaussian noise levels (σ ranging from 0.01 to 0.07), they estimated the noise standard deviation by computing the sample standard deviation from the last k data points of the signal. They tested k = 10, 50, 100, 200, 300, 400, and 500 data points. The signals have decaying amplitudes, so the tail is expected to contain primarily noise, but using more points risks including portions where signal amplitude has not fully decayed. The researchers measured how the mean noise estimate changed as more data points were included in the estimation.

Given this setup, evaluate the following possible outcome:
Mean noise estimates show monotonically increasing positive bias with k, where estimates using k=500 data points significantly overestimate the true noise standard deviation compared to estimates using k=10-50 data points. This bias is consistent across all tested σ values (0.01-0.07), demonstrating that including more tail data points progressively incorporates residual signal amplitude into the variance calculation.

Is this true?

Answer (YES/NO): NO